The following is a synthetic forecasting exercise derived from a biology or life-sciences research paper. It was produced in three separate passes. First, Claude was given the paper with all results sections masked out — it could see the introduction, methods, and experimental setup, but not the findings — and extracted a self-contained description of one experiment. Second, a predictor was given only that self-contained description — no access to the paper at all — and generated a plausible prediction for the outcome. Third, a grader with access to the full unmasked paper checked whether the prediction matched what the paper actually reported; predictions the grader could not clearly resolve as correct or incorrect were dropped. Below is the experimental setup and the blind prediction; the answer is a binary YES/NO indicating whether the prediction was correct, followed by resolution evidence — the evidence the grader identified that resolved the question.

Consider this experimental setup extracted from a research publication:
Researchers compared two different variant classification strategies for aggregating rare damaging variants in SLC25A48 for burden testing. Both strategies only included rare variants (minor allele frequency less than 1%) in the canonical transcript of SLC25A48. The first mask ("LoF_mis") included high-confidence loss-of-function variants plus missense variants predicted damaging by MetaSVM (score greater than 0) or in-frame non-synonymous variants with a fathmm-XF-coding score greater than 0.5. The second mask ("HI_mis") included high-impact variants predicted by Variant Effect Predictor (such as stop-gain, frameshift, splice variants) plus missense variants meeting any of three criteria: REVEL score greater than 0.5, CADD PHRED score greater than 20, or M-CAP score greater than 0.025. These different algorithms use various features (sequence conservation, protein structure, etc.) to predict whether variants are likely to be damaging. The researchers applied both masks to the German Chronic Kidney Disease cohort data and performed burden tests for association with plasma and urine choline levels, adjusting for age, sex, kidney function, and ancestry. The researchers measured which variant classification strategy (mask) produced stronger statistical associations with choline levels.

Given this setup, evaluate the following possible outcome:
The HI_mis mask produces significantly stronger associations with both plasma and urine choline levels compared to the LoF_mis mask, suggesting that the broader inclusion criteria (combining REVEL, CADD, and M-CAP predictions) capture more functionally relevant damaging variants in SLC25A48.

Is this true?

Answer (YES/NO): YES